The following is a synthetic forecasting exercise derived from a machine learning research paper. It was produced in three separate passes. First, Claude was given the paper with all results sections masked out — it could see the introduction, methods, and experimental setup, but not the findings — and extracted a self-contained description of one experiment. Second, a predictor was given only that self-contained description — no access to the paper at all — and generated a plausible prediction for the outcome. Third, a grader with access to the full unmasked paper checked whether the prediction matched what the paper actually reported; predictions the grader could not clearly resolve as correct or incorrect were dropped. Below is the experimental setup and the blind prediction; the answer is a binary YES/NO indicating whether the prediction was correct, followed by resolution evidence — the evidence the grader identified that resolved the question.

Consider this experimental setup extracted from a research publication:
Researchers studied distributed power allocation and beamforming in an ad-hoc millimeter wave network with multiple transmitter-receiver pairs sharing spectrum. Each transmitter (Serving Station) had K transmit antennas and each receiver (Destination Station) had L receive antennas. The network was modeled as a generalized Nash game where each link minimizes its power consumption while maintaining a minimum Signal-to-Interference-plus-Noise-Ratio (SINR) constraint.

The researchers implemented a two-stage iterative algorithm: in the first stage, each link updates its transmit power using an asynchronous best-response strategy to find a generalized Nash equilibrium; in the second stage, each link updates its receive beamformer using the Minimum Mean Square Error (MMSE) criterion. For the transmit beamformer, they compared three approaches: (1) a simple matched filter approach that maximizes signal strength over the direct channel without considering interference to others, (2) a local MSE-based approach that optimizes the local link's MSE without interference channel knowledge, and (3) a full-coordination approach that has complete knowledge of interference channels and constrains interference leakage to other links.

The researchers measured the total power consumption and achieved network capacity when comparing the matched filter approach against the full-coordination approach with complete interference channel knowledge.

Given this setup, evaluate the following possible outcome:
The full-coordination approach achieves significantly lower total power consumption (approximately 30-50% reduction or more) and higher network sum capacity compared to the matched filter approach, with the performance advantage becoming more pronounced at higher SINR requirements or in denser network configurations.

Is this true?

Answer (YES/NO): NO